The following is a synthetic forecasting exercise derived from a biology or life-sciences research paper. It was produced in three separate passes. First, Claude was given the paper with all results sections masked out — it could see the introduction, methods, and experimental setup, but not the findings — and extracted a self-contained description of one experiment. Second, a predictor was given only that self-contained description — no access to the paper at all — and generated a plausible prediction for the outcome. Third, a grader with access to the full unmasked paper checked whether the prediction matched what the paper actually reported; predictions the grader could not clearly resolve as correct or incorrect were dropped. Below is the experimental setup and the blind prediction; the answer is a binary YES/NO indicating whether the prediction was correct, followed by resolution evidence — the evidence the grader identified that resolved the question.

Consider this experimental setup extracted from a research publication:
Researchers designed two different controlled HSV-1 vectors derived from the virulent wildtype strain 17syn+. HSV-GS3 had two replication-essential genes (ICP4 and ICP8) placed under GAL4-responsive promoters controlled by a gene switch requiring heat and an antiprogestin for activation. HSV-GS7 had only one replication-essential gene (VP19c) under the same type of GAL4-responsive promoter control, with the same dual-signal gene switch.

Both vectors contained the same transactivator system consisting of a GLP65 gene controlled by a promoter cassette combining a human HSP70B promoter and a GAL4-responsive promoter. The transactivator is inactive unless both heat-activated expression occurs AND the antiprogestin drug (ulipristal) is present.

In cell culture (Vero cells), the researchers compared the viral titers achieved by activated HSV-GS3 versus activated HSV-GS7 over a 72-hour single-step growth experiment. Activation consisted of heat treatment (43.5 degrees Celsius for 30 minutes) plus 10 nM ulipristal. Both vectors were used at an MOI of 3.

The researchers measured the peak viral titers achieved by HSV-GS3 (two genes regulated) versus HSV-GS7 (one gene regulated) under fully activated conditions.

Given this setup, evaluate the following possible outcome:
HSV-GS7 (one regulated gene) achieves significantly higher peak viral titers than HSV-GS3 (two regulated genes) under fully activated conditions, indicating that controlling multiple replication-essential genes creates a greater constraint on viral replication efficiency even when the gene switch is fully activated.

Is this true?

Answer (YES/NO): NO